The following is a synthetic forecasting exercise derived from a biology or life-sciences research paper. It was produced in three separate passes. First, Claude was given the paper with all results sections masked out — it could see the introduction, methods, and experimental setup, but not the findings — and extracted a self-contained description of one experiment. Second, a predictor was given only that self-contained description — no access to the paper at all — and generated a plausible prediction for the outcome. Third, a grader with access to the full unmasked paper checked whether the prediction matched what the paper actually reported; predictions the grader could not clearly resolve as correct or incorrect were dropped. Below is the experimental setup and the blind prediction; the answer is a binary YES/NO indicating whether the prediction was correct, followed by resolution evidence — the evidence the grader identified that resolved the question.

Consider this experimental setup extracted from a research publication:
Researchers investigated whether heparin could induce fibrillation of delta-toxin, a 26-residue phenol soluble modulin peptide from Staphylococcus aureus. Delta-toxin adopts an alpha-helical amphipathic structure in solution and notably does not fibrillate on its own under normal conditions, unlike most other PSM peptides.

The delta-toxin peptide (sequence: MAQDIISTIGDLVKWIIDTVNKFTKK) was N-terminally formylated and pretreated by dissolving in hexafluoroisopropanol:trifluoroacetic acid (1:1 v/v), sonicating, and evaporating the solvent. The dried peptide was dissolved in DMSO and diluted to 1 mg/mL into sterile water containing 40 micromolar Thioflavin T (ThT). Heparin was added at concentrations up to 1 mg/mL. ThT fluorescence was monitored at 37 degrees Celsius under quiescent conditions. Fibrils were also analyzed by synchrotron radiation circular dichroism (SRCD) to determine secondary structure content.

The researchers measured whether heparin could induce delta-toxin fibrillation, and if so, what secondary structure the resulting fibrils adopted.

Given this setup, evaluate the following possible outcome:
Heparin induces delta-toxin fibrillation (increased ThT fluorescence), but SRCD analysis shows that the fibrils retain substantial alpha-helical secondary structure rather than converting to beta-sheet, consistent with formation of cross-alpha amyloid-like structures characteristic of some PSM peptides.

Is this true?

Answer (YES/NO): NO